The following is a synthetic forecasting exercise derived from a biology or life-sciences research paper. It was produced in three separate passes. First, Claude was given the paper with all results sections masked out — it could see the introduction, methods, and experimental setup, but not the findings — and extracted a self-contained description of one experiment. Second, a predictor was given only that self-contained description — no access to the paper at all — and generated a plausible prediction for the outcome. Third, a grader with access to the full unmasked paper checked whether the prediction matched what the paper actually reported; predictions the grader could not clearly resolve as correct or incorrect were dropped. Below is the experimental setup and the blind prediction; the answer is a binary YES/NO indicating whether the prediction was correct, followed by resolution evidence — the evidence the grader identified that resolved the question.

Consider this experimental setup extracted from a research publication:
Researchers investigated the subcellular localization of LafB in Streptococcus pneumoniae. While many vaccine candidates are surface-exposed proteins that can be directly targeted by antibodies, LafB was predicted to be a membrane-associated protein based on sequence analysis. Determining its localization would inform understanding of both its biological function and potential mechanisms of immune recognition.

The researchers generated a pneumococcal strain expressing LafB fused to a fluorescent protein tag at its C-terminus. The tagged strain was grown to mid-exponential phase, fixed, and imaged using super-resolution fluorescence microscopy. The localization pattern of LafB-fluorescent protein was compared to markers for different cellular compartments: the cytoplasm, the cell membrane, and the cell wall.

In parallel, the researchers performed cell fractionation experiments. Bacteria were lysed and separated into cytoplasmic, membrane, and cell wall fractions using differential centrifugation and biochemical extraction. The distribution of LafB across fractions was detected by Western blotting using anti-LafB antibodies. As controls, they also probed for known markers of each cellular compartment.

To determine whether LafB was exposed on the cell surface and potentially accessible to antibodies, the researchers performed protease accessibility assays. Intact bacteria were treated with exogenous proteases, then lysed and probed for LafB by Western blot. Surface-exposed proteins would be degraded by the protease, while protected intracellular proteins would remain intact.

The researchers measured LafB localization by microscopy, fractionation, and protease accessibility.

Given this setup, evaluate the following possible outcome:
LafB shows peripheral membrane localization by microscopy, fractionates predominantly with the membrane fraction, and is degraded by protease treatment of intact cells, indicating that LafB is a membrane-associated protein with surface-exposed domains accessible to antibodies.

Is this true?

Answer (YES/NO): NO